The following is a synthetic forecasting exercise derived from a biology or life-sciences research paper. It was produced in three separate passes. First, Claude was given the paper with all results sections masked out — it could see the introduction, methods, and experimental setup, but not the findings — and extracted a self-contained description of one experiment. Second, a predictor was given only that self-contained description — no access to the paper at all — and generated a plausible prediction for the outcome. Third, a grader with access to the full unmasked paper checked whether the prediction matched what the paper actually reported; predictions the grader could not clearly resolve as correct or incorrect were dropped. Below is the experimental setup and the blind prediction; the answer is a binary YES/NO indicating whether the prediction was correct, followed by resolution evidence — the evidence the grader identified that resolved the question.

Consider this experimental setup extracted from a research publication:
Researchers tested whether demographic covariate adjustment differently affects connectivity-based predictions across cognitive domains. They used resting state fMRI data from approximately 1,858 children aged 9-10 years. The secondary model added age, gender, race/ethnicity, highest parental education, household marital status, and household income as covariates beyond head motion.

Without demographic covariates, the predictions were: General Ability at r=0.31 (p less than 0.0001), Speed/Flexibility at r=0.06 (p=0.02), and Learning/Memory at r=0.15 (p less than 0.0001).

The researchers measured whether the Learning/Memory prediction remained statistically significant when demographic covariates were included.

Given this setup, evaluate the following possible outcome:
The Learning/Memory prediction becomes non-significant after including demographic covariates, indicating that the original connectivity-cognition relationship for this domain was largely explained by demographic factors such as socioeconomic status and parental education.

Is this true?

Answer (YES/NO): NO